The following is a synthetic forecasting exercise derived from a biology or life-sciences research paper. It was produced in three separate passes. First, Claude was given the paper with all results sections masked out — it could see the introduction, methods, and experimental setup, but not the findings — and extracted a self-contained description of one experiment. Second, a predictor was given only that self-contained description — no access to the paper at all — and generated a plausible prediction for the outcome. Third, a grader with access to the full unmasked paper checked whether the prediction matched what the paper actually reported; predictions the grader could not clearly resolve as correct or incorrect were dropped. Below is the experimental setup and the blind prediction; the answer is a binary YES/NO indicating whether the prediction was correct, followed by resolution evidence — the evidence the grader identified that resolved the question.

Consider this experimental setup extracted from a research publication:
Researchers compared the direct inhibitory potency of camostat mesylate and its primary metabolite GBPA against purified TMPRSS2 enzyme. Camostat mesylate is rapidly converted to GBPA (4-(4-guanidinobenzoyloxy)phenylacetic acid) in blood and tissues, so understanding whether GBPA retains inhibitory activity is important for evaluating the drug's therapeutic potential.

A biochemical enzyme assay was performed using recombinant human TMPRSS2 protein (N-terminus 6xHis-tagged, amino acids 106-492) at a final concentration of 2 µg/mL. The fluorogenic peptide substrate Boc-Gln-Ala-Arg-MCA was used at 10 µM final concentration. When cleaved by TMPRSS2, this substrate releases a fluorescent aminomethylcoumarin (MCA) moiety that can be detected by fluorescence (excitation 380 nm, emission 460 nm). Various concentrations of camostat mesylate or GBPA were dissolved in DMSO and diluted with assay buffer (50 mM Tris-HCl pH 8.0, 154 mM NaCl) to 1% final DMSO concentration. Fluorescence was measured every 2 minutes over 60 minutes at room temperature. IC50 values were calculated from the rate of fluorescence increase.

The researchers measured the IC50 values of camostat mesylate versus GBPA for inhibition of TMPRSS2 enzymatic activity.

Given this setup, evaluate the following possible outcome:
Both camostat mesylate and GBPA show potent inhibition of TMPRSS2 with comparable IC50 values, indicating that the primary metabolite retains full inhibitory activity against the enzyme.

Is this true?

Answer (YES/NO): NO